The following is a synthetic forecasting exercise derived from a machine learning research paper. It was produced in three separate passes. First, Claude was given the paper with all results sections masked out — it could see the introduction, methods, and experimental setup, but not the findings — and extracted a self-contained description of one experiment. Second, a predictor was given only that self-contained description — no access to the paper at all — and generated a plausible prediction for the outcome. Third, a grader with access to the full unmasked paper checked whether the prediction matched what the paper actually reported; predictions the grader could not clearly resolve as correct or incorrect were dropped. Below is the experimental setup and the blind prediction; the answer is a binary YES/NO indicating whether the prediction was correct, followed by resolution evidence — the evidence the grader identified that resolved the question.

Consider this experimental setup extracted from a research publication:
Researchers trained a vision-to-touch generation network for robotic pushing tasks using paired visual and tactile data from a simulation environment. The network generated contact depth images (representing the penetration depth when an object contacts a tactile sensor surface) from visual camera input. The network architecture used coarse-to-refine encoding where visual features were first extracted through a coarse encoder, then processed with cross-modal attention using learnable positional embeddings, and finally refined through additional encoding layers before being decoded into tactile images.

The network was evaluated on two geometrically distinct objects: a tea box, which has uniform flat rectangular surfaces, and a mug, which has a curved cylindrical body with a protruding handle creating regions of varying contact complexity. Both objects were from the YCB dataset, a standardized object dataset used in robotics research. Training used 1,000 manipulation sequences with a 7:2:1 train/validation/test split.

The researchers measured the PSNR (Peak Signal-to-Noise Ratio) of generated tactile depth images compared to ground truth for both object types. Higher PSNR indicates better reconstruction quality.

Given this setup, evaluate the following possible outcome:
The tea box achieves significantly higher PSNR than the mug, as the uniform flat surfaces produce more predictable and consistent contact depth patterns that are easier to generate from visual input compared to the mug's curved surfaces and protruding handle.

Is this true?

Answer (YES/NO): YES